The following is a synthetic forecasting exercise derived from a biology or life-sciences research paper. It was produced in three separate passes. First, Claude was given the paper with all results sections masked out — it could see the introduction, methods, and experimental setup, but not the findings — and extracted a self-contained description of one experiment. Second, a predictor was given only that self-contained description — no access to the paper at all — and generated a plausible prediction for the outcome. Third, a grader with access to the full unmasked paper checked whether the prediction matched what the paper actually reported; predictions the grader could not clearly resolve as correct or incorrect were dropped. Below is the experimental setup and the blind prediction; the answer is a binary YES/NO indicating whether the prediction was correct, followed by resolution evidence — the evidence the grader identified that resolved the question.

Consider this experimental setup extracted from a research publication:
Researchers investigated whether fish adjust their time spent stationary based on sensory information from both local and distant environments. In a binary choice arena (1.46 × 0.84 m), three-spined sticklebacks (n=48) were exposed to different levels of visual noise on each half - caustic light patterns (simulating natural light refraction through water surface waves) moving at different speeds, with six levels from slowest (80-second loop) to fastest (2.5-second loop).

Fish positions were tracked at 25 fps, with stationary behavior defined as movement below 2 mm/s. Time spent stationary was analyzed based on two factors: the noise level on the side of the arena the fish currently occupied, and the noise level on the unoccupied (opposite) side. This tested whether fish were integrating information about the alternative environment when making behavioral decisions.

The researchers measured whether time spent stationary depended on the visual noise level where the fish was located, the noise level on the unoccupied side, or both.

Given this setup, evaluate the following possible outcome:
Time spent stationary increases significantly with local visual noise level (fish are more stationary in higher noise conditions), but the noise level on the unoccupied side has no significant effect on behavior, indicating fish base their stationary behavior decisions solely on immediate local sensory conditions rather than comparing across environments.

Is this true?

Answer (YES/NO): NO